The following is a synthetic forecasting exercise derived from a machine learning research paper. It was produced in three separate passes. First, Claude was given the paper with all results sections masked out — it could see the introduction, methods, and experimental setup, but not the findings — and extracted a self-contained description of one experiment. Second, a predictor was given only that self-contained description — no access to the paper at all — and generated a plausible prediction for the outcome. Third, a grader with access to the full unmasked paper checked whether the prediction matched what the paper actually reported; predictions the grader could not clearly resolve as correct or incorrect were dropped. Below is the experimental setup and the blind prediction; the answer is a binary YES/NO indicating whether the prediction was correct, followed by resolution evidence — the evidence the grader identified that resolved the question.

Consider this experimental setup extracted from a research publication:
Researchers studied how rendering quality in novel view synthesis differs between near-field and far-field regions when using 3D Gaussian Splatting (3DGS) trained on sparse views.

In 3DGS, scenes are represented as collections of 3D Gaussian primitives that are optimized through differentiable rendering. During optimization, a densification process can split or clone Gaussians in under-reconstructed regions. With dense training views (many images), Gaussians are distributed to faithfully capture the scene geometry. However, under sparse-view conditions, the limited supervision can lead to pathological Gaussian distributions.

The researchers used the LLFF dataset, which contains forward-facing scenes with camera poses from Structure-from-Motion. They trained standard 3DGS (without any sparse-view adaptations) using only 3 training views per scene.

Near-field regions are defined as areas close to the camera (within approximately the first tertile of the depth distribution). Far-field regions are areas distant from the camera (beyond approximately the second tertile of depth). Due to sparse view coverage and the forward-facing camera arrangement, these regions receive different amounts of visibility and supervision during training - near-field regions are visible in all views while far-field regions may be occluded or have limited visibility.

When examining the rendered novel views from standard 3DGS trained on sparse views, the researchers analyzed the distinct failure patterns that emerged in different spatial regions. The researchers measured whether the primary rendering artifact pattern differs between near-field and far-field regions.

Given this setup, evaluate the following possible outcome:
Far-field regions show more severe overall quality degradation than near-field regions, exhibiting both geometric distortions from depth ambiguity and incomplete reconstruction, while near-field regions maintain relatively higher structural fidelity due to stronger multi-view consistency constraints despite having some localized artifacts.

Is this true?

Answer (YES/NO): NO